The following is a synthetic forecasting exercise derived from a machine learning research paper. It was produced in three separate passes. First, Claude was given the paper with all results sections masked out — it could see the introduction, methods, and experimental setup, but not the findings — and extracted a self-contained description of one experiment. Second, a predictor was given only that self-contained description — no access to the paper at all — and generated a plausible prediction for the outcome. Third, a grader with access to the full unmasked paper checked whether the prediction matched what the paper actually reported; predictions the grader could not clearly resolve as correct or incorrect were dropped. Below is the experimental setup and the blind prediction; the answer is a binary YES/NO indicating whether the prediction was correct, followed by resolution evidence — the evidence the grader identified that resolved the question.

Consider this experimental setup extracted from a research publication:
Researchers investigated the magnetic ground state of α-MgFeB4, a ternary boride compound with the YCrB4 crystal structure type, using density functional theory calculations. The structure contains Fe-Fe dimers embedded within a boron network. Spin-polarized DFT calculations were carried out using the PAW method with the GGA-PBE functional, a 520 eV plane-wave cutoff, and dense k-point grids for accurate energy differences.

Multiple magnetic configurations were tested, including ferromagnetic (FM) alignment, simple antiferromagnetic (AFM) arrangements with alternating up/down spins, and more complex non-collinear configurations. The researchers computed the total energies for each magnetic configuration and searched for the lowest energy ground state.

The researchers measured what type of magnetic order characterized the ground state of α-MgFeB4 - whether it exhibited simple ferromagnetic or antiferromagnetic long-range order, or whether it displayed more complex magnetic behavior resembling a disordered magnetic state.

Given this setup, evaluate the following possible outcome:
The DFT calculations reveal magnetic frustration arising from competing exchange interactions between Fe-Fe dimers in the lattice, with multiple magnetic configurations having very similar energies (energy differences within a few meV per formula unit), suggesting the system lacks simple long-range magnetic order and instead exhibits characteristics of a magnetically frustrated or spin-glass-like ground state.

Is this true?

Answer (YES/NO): NO